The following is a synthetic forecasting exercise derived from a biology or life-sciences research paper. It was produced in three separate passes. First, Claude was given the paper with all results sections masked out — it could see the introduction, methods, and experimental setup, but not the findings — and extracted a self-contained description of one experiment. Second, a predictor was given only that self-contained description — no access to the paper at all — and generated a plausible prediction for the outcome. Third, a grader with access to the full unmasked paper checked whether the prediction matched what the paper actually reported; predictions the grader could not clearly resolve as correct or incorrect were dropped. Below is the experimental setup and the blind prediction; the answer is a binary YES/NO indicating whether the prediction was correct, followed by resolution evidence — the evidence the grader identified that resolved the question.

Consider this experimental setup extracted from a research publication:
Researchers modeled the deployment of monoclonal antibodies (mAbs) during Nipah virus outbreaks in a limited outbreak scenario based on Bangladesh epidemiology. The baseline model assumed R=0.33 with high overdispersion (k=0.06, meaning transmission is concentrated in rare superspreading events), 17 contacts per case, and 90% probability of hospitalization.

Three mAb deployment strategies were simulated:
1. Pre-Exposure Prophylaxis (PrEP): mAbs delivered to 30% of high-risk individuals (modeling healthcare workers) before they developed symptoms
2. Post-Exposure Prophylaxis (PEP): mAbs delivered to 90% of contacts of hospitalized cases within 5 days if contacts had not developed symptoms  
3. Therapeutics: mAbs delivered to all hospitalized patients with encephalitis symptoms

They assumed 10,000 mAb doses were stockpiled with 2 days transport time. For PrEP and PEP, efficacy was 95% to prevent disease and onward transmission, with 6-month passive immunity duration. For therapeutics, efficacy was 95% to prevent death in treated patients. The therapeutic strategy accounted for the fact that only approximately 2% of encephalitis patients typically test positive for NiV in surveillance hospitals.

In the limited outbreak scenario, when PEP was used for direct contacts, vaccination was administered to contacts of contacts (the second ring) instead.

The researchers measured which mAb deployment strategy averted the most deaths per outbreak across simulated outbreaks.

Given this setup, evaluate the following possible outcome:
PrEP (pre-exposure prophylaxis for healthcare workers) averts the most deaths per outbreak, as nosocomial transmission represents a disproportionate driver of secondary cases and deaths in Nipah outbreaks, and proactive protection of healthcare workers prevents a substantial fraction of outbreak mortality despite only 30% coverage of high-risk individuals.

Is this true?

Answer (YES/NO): NO